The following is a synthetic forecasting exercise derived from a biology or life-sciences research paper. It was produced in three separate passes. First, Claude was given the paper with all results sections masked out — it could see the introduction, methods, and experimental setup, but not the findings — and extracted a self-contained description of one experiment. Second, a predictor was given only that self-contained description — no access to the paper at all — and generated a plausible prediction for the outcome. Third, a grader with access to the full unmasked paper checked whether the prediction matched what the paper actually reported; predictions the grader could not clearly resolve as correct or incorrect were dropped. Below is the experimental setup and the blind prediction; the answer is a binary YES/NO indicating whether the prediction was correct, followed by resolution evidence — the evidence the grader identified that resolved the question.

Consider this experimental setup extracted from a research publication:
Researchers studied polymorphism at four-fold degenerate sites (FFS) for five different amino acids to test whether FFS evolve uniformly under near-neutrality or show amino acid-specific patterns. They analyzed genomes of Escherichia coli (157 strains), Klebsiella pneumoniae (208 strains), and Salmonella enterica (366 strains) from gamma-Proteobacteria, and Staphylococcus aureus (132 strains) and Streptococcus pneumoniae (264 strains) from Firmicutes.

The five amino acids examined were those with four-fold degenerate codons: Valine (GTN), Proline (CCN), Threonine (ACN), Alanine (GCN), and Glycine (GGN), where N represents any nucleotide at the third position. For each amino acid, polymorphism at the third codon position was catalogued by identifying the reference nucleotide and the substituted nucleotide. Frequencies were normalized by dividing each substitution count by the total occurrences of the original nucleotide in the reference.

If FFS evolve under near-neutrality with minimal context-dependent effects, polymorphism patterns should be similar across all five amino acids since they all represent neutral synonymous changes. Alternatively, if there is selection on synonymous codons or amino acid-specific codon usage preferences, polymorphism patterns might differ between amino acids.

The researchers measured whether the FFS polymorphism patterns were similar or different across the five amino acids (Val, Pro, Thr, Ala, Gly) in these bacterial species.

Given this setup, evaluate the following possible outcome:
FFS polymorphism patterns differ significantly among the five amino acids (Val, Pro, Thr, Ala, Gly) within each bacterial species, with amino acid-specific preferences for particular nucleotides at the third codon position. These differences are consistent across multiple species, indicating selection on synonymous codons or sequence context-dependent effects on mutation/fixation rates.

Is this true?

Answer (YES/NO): YES